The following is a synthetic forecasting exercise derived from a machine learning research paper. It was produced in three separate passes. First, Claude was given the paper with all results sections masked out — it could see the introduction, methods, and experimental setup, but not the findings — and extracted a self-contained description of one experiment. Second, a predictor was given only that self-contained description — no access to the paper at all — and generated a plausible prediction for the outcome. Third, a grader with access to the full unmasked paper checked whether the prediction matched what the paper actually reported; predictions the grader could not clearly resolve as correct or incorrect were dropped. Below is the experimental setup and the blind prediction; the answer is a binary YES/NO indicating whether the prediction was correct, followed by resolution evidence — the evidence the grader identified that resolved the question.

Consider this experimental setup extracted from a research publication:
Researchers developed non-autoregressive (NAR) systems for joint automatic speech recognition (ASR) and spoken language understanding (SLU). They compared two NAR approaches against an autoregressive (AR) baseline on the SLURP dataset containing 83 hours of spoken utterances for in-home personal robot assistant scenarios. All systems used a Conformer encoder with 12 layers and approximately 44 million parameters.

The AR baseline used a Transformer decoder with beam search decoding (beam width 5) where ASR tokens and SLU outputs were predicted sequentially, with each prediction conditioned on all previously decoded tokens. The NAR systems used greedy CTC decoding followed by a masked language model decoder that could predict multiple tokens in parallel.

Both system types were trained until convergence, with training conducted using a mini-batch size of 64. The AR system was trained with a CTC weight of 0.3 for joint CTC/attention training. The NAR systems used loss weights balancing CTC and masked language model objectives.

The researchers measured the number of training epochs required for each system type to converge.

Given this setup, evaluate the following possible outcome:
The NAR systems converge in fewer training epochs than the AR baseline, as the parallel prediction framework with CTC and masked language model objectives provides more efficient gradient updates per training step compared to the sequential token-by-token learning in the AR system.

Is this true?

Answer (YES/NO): NO